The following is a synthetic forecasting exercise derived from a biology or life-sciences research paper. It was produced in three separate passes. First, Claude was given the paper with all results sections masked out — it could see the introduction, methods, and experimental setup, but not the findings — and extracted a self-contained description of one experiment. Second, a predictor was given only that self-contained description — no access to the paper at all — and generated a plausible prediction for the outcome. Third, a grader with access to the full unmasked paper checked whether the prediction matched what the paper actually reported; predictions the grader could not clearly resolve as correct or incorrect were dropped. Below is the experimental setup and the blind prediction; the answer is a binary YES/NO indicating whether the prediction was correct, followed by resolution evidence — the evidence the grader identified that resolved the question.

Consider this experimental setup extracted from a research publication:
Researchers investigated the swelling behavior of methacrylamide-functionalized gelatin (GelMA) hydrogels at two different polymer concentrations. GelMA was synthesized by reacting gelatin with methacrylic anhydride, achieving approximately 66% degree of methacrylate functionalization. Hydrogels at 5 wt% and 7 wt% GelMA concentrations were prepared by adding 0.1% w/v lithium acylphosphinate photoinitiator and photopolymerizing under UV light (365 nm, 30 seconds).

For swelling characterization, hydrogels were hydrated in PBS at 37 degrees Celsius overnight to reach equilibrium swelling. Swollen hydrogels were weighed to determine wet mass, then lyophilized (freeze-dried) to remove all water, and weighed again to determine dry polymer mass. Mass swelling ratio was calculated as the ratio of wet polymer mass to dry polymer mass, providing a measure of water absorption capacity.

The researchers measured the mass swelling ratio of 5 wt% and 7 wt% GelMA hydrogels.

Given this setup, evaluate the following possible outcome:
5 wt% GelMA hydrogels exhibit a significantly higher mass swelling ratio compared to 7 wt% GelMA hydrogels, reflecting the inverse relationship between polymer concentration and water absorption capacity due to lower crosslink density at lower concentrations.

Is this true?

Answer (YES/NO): YES